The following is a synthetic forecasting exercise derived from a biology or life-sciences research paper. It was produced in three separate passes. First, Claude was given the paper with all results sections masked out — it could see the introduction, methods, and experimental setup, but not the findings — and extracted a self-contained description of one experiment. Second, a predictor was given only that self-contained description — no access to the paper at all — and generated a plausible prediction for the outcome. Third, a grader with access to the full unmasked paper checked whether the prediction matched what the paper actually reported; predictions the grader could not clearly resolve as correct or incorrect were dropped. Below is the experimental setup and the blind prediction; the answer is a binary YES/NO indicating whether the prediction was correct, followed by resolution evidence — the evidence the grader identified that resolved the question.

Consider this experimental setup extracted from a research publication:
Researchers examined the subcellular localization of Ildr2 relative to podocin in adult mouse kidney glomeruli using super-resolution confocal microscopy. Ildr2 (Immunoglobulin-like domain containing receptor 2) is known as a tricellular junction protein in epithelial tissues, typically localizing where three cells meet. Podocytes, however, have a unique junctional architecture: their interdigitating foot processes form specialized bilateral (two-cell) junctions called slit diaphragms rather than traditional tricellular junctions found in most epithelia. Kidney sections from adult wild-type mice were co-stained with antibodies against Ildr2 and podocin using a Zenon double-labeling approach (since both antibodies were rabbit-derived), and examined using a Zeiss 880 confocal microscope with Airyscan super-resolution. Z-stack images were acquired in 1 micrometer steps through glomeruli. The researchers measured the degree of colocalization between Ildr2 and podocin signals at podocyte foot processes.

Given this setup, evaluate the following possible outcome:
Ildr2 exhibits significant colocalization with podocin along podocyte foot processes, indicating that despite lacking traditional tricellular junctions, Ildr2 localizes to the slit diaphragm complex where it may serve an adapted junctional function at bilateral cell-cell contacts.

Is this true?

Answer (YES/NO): NO